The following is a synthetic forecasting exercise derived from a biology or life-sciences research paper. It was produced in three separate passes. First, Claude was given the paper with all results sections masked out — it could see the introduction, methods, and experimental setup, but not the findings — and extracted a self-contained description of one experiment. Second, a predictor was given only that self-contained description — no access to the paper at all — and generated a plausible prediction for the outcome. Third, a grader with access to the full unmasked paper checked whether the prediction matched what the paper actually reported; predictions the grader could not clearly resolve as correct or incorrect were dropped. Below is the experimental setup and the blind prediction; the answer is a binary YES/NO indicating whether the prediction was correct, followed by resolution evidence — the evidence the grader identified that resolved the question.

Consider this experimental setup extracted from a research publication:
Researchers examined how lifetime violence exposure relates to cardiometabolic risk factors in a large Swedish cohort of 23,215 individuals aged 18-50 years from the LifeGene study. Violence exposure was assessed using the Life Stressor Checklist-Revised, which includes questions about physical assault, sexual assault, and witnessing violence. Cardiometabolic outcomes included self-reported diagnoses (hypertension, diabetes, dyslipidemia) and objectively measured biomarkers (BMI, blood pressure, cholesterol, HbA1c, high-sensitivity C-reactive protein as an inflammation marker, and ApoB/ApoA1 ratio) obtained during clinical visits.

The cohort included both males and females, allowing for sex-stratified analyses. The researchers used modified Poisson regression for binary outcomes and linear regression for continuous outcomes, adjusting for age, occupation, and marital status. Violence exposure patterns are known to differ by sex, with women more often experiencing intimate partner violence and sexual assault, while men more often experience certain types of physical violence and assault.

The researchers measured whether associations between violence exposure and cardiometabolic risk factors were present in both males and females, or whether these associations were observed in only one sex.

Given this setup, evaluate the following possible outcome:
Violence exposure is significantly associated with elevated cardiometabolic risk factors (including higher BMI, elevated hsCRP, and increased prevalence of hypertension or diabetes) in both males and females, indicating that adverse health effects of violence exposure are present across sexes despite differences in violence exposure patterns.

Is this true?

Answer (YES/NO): YES